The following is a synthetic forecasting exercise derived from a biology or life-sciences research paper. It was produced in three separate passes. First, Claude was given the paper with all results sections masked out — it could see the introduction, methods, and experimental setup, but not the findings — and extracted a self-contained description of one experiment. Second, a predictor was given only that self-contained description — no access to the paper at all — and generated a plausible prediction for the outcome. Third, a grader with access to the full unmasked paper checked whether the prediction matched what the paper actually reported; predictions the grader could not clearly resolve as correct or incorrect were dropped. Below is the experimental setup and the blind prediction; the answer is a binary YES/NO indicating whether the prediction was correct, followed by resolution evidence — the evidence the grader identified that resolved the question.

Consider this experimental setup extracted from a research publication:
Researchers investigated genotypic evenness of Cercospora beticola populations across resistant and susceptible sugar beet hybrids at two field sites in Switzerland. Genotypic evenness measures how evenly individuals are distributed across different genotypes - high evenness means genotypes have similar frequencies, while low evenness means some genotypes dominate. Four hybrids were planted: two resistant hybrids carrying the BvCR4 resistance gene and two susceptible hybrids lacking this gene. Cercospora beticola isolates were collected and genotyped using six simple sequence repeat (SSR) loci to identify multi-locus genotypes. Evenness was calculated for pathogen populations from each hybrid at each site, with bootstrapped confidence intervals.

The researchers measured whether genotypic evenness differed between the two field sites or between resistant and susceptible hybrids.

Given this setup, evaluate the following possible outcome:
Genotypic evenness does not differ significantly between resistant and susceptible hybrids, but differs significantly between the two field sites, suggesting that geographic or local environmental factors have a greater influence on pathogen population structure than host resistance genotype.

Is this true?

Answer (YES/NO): NO